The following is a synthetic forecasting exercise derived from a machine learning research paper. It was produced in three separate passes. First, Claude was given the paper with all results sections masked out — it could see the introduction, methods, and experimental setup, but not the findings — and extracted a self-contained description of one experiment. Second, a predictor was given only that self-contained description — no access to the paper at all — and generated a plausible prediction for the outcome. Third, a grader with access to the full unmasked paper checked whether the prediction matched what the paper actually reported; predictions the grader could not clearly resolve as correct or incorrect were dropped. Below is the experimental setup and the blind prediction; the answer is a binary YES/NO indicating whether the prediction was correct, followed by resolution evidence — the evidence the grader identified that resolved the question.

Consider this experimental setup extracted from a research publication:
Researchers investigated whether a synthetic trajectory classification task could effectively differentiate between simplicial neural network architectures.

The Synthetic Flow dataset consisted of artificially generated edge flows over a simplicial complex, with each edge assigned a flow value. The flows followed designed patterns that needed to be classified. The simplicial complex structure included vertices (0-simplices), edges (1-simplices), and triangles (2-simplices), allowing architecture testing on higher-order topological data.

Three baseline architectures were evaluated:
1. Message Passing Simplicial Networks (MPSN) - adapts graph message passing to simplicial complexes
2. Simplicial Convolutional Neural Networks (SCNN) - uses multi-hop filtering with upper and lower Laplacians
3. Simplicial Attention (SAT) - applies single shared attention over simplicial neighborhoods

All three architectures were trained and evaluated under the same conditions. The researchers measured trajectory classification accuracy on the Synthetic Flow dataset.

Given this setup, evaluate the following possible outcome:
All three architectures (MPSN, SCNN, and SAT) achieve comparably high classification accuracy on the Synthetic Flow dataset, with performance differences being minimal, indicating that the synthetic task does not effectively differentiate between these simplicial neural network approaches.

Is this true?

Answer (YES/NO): NO